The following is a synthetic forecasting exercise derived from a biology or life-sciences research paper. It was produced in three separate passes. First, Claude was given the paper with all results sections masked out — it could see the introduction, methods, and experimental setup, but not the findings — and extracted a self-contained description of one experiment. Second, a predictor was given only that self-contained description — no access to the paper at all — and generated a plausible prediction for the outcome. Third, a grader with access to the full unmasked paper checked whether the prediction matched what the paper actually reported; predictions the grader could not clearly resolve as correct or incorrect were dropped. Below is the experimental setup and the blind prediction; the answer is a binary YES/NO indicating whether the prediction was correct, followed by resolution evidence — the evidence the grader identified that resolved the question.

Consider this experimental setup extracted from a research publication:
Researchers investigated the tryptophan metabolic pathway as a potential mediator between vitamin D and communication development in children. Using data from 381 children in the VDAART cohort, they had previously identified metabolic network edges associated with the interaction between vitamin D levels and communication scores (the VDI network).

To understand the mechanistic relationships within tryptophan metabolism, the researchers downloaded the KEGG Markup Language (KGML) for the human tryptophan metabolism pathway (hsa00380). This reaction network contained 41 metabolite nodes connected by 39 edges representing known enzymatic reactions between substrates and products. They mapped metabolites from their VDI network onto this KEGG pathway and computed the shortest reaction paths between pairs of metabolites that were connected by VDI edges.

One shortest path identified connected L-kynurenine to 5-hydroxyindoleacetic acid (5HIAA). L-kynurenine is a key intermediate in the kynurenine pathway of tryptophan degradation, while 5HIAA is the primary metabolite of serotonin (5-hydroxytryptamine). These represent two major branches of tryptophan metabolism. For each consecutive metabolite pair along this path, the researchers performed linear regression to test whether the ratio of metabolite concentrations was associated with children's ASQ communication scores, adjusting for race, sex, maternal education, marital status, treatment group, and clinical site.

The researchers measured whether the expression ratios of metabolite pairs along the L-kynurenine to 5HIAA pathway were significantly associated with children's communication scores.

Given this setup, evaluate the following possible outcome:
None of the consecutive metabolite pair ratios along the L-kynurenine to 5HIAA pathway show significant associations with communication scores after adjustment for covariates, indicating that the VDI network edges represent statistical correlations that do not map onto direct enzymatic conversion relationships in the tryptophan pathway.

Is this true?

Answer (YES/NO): NO